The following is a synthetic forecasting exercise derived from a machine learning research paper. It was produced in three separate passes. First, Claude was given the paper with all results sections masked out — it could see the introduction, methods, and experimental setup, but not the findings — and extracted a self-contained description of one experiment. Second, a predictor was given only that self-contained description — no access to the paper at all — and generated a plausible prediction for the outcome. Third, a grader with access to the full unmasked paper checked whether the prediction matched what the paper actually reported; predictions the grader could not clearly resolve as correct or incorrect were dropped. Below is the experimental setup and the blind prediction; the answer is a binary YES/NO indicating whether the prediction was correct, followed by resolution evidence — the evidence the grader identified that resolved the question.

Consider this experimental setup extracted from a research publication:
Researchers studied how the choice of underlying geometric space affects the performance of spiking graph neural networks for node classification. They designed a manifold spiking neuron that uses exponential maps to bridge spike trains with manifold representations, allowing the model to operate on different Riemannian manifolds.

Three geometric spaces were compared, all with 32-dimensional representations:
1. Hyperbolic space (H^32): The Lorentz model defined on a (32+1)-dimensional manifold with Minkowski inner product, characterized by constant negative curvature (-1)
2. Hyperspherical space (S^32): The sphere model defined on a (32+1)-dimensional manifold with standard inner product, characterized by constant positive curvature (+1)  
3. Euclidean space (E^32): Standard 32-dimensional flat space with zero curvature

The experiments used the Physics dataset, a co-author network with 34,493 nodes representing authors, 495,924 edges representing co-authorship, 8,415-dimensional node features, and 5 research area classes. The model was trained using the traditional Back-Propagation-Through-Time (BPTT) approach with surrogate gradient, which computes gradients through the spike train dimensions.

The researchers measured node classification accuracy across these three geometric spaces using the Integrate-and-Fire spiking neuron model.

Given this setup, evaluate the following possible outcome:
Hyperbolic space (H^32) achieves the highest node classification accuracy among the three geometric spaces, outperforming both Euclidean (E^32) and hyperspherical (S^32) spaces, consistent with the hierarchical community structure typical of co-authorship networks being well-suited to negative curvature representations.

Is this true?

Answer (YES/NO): NO